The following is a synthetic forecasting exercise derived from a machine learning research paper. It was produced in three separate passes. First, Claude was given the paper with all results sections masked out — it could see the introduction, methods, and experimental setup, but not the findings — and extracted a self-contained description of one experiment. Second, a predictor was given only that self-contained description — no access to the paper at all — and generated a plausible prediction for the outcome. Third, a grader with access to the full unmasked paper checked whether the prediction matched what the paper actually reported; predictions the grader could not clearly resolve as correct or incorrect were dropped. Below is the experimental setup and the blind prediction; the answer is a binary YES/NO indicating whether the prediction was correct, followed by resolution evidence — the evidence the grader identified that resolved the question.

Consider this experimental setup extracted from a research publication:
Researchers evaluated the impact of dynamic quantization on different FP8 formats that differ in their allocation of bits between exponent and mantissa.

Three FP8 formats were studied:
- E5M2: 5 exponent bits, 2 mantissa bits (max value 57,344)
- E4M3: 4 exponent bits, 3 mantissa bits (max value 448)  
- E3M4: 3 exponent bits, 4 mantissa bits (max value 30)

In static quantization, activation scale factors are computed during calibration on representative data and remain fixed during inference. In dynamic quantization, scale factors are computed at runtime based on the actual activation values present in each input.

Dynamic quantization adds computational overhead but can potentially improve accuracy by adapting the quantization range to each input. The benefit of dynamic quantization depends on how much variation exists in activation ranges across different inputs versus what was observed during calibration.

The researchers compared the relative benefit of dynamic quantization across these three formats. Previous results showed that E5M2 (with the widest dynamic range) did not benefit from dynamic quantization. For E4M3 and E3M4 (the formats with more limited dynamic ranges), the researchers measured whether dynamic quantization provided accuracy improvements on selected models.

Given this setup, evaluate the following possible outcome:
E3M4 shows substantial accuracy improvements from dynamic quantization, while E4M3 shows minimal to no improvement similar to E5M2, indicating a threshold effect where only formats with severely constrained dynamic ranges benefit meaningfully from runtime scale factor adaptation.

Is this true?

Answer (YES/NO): NO